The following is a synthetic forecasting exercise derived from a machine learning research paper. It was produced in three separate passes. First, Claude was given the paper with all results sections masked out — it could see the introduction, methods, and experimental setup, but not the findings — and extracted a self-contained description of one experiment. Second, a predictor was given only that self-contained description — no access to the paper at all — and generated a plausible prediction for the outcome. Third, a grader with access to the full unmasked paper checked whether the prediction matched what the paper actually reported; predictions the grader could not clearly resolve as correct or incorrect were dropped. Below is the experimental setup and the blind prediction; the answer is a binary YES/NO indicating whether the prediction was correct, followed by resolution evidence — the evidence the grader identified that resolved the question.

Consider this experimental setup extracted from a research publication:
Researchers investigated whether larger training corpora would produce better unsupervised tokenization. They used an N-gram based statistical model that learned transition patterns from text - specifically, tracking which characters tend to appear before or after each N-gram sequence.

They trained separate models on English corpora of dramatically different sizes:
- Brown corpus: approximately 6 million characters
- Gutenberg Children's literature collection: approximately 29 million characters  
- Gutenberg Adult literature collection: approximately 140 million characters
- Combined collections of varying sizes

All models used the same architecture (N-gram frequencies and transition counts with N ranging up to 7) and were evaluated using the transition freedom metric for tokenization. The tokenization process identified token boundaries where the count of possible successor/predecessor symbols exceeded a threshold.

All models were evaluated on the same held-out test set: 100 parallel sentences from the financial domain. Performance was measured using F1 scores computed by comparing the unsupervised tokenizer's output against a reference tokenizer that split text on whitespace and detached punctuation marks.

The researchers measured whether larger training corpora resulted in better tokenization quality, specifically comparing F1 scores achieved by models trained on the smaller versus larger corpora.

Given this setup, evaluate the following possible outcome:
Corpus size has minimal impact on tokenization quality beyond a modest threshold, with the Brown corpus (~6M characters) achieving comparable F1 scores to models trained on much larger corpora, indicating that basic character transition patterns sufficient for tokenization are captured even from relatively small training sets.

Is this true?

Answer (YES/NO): NO